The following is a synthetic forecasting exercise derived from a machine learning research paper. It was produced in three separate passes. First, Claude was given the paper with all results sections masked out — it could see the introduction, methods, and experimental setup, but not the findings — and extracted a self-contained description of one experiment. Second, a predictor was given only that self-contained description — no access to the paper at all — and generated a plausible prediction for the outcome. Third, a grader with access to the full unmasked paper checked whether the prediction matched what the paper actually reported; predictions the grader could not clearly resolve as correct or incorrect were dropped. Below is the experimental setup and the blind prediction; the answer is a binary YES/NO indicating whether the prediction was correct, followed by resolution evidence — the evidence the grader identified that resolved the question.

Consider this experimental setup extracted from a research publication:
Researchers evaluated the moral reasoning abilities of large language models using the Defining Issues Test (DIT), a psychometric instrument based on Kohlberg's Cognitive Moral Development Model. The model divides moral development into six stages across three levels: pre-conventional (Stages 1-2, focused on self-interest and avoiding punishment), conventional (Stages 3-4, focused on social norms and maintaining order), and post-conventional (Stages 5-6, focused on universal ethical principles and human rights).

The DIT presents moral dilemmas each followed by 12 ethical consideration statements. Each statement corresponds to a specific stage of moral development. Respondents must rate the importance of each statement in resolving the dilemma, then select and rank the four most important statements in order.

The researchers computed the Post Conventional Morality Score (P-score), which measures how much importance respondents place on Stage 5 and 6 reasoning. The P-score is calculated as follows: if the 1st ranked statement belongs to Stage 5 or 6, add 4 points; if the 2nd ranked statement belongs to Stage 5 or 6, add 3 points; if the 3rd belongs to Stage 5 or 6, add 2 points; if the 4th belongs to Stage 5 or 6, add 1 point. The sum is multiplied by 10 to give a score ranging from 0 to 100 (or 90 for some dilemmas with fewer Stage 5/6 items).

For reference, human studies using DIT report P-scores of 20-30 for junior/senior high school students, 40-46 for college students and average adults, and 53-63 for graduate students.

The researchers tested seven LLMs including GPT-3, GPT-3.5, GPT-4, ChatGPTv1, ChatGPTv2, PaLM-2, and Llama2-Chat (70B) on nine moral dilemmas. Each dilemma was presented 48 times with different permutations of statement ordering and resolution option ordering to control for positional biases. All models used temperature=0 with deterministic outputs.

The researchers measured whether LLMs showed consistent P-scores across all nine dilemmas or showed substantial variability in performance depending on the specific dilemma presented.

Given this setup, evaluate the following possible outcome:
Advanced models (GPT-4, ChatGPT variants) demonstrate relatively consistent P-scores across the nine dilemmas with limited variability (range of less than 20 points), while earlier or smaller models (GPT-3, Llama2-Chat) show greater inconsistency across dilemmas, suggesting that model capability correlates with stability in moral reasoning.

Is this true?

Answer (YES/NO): NO